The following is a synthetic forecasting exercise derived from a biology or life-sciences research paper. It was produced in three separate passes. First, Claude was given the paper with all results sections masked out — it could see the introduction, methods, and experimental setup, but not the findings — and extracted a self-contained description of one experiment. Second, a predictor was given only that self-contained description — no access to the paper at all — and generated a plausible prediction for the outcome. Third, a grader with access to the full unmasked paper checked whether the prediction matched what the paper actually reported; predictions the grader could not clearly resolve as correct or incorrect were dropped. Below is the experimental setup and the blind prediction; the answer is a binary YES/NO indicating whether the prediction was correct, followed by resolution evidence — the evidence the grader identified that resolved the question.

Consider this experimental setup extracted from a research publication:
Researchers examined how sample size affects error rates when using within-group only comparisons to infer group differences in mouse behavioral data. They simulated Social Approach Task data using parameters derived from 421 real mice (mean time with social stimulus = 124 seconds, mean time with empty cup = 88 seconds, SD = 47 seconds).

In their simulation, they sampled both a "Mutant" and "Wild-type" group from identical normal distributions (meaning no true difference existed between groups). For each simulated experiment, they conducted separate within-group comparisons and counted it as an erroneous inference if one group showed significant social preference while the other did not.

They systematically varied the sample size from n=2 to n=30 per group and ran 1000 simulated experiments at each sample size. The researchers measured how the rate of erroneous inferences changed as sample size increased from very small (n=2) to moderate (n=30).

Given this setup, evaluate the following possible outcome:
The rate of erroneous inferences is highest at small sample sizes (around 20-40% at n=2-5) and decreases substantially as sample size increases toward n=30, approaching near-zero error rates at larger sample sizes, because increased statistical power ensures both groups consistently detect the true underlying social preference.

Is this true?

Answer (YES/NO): NO